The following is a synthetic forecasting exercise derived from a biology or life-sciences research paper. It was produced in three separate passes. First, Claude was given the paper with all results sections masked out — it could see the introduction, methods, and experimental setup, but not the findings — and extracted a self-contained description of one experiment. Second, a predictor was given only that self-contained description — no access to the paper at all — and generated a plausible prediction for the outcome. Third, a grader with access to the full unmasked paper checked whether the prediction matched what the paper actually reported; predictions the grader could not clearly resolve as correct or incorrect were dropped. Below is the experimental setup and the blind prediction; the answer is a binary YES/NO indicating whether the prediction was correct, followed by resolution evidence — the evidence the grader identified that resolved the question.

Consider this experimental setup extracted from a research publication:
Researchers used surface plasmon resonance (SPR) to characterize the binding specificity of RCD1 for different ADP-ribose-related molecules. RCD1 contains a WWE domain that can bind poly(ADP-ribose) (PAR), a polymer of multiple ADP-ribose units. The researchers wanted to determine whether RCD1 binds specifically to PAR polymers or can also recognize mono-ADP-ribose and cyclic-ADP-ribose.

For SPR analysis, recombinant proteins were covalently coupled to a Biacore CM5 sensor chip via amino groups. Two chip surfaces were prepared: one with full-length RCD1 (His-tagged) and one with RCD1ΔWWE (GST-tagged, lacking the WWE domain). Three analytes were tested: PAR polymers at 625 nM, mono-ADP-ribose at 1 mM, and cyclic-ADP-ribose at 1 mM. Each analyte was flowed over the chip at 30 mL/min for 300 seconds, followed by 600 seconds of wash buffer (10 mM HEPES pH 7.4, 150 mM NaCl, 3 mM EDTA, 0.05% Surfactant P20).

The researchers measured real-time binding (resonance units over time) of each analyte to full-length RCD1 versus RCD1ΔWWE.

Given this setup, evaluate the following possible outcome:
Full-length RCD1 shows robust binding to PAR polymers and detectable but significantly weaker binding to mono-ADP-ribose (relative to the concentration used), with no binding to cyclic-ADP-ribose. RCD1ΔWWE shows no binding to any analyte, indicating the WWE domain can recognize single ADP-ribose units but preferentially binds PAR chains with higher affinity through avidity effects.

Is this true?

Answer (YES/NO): NO